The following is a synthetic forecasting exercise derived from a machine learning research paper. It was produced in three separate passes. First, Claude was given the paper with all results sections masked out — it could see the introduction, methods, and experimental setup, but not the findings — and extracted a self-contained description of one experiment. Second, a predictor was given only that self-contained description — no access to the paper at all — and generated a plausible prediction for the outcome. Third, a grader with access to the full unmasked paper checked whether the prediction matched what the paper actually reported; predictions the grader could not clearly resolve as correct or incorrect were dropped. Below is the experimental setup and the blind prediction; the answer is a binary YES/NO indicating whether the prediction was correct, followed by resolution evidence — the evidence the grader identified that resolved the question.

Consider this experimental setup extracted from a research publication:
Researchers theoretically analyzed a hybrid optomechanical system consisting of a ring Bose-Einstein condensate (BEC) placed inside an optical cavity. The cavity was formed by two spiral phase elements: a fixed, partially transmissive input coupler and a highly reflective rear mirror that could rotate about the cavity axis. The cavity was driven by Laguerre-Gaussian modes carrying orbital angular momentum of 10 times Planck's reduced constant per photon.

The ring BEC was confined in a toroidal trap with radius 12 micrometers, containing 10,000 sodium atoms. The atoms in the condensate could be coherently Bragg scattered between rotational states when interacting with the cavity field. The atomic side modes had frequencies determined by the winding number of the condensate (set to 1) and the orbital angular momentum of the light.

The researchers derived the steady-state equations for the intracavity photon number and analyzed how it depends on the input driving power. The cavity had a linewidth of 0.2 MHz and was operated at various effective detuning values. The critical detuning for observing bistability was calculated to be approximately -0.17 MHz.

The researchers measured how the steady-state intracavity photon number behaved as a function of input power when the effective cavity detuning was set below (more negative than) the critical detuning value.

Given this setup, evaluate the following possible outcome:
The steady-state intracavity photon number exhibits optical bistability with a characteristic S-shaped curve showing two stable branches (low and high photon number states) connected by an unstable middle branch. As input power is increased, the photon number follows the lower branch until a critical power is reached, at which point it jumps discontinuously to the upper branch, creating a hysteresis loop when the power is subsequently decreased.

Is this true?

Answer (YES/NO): NO